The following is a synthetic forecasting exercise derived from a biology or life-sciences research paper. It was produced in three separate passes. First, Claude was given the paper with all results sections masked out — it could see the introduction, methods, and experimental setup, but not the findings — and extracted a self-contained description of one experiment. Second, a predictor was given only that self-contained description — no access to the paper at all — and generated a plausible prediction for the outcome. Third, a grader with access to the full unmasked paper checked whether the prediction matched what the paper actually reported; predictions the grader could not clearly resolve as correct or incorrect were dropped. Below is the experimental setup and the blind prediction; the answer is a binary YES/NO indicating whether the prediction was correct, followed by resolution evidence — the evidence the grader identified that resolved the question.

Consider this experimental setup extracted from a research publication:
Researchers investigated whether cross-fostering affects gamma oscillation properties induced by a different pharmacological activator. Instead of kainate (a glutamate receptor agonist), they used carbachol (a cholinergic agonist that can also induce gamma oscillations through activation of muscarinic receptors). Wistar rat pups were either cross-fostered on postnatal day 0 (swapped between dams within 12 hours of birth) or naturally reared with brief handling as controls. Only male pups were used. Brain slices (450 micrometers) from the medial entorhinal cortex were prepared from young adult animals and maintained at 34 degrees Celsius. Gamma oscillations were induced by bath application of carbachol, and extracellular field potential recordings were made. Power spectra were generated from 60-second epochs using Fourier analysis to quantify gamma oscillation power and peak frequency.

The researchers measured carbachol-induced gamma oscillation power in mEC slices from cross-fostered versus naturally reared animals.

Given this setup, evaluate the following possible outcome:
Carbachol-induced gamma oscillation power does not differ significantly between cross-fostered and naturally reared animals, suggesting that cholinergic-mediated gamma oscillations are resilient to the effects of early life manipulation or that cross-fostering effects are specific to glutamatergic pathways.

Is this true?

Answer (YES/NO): YES